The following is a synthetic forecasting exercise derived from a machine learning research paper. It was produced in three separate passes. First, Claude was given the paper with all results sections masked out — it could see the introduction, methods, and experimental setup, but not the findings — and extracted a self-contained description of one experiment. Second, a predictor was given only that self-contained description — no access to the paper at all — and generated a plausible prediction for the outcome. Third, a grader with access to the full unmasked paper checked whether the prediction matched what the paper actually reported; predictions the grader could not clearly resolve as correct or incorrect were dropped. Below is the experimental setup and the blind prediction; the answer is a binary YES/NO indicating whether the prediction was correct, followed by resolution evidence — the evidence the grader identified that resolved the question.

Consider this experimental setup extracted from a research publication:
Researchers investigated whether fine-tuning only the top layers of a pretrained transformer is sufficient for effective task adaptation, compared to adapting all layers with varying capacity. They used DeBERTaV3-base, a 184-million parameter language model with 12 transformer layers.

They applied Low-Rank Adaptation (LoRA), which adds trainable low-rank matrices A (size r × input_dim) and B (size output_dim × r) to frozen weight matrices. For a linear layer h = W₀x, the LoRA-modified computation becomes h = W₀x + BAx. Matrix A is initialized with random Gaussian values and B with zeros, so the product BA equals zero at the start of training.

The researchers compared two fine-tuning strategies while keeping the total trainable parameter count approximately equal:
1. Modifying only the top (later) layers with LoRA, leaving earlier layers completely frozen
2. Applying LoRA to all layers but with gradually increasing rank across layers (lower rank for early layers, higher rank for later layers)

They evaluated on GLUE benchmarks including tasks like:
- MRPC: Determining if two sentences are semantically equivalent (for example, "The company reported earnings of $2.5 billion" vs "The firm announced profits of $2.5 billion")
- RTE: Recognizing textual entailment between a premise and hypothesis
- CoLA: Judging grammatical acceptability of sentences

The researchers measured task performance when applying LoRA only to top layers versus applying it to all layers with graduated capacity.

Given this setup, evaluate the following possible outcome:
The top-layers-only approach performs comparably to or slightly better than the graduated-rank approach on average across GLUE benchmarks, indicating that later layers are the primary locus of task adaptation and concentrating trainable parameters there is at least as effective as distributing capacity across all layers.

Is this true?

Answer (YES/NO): NO